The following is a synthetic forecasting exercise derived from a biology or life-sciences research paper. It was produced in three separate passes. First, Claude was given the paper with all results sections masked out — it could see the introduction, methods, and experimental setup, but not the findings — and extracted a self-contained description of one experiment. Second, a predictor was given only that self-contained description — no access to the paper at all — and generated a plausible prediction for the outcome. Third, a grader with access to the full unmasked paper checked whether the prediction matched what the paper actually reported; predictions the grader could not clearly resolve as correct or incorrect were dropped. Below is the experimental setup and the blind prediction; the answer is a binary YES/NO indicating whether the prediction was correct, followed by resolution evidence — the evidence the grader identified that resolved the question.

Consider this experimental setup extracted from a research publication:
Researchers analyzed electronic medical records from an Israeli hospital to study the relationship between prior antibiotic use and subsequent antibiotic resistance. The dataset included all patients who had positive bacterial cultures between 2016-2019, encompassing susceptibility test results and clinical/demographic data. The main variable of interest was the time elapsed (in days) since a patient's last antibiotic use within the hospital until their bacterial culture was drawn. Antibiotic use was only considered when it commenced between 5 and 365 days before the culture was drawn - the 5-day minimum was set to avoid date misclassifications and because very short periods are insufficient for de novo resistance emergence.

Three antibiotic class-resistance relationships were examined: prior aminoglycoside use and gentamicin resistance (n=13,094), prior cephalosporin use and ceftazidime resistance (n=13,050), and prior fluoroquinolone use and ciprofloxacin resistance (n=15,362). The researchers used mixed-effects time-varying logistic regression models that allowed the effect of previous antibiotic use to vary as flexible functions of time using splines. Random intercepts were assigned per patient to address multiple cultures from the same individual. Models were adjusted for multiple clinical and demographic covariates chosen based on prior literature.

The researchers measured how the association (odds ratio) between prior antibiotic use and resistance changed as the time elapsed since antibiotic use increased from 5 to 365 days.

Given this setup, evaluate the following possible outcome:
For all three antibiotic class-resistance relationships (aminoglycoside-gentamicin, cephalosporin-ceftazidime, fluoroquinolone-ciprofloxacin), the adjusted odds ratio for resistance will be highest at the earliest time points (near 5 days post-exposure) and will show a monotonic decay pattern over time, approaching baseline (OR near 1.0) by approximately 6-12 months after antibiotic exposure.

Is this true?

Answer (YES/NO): NO